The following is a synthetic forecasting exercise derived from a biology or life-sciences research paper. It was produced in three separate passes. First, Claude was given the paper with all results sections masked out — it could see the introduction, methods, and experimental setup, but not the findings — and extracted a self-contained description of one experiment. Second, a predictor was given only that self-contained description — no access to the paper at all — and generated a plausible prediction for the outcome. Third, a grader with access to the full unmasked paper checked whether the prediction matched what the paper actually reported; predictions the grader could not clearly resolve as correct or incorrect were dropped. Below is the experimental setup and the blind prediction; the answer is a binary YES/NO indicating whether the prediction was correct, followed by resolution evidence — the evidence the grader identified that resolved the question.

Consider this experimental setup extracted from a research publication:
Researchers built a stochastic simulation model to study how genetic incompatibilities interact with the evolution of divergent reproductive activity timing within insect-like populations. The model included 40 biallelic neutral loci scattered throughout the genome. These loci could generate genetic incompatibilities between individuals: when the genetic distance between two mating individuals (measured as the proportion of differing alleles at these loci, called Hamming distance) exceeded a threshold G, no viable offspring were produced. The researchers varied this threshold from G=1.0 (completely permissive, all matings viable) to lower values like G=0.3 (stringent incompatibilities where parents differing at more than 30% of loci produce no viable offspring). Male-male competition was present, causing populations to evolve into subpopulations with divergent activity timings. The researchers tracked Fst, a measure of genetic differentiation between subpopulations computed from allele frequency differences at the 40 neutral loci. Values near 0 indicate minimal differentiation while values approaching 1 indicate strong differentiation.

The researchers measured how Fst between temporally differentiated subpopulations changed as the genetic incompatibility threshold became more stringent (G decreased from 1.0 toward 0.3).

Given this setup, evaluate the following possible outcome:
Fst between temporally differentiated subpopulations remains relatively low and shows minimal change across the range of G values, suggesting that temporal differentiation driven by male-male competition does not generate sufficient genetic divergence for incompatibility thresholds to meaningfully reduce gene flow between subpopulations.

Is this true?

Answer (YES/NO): NO